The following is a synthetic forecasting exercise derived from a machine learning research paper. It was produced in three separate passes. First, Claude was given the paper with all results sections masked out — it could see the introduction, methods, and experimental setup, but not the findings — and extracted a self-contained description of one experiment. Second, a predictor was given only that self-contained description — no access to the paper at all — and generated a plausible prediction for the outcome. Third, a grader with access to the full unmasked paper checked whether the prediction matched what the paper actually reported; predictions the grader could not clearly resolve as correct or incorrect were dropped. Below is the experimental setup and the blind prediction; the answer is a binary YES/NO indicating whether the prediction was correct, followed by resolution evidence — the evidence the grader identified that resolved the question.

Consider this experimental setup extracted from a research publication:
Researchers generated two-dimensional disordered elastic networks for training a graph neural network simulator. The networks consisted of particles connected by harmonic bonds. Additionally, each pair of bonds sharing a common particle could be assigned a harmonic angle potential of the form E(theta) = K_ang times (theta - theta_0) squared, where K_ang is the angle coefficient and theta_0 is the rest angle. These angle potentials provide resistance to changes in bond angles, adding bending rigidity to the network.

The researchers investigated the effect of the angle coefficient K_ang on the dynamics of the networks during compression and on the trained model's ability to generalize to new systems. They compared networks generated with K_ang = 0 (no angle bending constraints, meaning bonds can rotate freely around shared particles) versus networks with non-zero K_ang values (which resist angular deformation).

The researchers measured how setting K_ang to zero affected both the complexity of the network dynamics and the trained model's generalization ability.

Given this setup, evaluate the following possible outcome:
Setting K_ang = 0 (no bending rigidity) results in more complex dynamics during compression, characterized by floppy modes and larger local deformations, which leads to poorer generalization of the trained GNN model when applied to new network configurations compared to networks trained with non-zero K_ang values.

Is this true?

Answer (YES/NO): NO